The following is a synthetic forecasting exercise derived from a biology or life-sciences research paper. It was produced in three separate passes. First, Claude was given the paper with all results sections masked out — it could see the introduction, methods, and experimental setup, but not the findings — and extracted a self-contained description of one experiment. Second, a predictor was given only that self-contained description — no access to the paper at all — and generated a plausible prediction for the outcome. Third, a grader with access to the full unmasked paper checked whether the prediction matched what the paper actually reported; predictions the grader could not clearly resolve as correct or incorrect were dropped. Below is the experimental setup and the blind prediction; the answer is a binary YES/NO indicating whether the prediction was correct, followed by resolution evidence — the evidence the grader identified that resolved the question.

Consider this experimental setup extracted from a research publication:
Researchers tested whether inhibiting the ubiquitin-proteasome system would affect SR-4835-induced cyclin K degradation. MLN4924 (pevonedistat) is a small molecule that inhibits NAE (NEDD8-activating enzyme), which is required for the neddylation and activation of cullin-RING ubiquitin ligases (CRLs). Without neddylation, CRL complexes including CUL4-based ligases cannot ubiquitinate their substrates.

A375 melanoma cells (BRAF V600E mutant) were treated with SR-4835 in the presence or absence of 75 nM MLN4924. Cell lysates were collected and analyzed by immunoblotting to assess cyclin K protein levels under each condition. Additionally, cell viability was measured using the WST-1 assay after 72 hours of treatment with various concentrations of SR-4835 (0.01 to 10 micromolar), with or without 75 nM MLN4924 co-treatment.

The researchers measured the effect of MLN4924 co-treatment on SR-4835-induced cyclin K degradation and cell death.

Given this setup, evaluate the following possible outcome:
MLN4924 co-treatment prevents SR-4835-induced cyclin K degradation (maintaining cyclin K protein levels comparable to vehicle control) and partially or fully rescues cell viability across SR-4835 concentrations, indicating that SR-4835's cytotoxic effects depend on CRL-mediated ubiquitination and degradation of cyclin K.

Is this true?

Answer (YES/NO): YES